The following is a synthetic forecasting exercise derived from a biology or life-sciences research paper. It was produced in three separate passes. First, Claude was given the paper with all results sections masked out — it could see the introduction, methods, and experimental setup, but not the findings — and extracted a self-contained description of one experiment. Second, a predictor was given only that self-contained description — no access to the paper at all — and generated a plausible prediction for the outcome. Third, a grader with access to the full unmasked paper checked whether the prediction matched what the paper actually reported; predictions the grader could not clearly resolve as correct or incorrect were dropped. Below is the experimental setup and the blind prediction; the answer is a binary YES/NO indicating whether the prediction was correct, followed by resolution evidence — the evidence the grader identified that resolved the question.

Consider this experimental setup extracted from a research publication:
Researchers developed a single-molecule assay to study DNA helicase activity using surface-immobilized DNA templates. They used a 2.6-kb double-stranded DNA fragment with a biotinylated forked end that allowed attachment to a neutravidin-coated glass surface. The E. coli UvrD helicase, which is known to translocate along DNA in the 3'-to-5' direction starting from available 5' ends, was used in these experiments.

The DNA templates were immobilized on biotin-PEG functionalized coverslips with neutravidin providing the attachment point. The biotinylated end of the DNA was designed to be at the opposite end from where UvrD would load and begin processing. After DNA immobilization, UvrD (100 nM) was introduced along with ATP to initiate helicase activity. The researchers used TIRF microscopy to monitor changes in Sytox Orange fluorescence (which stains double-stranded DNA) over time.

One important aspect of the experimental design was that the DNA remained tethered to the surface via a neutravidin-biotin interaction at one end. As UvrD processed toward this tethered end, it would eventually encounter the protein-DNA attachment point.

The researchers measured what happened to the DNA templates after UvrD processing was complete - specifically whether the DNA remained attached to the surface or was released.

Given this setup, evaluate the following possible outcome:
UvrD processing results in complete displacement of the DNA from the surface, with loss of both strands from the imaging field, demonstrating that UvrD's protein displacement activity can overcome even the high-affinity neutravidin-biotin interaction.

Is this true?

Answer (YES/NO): YES